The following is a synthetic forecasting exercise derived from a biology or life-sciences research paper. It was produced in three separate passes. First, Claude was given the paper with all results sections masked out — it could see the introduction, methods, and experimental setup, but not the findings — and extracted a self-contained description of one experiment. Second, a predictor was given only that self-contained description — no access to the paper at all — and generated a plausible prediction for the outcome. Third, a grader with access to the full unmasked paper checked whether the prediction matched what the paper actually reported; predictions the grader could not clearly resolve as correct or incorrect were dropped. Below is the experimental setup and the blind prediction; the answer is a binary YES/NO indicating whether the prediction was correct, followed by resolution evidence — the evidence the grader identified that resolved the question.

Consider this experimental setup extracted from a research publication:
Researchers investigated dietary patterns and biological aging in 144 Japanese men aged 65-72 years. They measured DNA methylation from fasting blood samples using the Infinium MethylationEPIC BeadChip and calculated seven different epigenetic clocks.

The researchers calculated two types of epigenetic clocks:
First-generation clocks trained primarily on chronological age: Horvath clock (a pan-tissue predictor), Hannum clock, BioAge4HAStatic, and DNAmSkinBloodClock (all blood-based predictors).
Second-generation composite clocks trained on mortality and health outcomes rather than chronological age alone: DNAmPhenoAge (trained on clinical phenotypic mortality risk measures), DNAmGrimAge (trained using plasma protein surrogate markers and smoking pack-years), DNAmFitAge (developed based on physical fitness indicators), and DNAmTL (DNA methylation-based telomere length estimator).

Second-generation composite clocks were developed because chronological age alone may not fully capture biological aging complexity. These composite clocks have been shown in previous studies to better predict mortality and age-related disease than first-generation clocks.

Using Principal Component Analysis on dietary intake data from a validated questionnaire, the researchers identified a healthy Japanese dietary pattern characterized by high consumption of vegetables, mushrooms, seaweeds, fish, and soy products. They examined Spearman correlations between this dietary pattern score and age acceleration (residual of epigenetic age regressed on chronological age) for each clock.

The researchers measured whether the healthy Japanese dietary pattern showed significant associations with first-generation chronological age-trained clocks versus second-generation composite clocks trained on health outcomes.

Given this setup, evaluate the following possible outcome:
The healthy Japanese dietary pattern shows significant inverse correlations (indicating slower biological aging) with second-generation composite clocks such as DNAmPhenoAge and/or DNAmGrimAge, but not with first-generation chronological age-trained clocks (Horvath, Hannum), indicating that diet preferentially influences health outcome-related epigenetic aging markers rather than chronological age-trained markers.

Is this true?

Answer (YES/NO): YES